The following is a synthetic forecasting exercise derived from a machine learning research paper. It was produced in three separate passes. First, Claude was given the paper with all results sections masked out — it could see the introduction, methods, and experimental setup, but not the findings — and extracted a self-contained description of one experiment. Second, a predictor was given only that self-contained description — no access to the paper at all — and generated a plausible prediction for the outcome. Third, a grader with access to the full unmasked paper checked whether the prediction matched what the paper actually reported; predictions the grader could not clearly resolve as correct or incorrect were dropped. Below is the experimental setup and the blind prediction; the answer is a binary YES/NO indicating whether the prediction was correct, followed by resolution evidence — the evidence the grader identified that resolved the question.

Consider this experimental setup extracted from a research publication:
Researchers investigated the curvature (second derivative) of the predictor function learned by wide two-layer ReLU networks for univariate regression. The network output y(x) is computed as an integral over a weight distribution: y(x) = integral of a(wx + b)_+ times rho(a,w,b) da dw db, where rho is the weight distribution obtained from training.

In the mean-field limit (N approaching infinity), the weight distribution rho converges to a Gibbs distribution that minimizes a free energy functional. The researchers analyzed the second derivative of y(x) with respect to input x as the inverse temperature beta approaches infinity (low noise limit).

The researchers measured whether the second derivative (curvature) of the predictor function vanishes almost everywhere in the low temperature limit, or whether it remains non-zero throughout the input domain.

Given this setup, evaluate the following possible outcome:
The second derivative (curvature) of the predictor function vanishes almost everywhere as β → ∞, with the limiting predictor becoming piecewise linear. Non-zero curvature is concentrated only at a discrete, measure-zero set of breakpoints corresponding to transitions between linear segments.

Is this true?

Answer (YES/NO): YES